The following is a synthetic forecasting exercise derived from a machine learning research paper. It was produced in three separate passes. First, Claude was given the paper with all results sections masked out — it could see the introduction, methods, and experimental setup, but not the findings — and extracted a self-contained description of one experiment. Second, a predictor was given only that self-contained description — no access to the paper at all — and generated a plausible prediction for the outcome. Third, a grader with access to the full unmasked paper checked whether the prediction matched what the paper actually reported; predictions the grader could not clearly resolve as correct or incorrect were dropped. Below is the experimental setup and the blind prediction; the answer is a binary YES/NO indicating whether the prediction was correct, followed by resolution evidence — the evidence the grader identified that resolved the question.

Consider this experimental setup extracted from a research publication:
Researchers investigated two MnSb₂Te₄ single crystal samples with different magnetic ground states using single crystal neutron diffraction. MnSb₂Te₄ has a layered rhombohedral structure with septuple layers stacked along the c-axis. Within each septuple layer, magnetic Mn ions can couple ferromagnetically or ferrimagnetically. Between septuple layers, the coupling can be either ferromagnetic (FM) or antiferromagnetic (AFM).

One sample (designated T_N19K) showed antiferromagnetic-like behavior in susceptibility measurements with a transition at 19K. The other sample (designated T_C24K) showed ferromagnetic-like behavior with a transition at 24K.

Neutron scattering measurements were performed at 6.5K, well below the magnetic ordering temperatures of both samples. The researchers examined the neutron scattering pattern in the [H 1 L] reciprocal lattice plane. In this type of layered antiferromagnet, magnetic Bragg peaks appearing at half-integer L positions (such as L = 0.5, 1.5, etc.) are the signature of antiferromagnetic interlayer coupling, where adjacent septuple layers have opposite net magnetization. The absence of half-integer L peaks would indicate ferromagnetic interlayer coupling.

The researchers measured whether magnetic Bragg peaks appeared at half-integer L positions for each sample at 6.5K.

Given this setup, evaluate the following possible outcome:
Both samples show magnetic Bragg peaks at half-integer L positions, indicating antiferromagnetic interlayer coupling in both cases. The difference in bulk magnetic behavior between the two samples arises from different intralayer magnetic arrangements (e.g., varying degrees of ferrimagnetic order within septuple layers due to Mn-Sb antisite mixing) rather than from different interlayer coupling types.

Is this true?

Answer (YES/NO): NO